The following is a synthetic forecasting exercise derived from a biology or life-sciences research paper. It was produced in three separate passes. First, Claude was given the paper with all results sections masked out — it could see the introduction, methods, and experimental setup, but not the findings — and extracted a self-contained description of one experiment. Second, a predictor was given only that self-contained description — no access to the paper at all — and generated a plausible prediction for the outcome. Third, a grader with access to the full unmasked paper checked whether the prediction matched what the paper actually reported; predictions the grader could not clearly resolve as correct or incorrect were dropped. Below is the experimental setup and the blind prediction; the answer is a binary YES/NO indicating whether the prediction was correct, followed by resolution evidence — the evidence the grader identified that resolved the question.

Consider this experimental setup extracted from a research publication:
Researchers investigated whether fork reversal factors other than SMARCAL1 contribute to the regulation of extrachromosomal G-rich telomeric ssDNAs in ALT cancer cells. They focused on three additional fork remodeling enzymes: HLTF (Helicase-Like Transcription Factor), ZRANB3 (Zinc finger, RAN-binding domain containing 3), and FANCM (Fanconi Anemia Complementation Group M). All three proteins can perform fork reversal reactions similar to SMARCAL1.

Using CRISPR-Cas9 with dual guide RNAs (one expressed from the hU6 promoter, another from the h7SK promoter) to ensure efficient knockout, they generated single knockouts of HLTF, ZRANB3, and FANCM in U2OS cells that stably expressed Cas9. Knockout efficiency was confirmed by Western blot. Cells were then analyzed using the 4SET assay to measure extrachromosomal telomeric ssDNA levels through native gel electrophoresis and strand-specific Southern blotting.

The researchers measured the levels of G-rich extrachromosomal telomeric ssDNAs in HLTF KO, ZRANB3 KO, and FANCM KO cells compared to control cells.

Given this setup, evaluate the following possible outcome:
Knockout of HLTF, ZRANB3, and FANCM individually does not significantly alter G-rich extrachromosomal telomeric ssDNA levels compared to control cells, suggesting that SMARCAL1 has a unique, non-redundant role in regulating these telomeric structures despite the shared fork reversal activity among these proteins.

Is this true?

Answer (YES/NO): YES